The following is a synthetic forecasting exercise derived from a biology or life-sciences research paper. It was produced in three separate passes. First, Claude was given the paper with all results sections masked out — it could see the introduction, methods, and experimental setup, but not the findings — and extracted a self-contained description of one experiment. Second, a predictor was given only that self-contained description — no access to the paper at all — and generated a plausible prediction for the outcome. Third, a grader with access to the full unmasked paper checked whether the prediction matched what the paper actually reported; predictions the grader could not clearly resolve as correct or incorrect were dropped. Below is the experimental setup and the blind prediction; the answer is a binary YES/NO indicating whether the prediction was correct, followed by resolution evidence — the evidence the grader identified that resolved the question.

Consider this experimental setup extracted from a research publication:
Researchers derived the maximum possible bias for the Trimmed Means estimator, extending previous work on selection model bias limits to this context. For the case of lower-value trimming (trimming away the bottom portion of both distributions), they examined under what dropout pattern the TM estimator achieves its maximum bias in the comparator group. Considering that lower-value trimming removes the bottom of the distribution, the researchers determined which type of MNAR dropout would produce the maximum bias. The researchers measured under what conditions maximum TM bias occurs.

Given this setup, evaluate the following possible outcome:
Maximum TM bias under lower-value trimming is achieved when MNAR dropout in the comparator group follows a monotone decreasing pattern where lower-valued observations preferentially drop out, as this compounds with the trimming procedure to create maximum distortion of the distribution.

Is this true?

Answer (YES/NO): NO